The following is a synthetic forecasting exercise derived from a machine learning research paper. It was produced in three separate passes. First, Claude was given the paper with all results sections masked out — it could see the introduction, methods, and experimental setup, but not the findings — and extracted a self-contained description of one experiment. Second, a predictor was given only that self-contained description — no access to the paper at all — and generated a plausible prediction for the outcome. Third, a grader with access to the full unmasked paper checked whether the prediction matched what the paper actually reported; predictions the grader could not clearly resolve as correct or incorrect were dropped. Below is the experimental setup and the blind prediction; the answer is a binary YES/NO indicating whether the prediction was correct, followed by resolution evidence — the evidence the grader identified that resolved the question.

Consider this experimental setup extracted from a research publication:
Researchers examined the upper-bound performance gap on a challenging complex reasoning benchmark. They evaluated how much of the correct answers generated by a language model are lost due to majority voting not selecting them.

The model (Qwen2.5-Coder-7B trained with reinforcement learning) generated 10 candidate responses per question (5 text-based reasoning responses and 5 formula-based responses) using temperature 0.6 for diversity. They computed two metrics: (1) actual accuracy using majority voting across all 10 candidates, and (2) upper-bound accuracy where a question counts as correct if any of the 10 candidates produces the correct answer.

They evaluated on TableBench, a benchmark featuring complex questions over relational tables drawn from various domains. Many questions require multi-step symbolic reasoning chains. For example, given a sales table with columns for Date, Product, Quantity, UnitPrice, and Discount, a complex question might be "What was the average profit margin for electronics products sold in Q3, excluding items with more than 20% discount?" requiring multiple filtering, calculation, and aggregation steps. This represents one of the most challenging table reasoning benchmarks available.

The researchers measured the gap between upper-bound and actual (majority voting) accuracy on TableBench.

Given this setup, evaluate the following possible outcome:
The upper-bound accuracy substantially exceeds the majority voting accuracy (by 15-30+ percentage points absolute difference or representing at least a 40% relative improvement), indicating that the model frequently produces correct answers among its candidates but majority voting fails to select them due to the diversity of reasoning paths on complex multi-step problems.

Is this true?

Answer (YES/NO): YES